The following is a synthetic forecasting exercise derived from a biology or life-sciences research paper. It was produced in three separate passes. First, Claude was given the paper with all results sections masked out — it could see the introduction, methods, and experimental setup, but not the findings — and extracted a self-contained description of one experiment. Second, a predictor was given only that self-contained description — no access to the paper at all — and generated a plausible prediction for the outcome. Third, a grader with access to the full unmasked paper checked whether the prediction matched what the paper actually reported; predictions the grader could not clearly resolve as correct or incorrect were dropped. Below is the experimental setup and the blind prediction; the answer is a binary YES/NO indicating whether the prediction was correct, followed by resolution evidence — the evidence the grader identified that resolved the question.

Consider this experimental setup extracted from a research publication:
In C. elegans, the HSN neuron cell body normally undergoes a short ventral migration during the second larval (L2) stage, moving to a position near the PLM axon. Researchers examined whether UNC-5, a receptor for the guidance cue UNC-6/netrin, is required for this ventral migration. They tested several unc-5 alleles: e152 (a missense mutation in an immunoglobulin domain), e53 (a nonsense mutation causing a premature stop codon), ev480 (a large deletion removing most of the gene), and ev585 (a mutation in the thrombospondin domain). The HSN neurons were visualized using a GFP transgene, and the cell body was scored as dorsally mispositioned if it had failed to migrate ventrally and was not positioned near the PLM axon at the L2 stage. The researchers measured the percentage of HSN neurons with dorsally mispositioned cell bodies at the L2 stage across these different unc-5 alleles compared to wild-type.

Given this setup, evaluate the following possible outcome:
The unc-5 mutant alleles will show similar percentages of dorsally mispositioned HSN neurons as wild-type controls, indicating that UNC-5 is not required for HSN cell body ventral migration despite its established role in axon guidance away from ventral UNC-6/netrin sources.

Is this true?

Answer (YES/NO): NO